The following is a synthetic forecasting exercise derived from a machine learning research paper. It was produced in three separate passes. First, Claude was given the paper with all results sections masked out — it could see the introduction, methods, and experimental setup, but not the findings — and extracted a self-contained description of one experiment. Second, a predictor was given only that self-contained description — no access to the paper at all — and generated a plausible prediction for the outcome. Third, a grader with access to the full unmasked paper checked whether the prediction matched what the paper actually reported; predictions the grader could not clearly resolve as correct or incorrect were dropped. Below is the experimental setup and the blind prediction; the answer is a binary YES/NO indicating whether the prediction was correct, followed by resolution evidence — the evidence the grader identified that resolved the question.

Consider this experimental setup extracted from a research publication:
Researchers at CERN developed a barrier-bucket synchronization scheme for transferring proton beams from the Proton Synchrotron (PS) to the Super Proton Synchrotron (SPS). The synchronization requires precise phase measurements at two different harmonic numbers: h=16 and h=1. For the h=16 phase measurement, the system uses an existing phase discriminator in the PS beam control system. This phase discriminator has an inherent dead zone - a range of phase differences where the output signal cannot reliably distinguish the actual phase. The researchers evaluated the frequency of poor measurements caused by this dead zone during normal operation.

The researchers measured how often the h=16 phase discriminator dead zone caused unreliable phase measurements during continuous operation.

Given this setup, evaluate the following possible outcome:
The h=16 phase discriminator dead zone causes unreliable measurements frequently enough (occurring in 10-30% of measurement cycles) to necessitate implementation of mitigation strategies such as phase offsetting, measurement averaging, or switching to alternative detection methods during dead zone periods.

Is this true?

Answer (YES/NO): NO